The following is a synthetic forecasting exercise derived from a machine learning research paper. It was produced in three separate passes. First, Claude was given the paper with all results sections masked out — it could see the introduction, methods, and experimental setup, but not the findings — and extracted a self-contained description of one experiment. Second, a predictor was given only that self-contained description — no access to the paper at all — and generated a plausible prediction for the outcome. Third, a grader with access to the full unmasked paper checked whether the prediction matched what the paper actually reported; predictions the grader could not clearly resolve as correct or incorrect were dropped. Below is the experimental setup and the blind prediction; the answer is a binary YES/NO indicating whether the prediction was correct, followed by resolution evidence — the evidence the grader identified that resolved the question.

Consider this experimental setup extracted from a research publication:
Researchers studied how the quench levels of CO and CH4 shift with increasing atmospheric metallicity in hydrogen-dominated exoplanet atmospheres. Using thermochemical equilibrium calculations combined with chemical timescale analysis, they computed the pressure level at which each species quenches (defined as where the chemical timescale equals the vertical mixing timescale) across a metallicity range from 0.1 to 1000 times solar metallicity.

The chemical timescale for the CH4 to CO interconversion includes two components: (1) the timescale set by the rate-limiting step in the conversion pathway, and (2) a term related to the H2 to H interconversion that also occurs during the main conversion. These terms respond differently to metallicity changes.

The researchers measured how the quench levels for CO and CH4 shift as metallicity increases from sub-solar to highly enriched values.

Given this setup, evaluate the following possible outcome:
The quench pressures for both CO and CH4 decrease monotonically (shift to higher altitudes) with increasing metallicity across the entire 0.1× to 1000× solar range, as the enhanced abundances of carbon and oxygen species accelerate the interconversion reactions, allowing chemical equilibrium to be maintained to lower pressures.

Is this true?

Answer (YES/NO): NO